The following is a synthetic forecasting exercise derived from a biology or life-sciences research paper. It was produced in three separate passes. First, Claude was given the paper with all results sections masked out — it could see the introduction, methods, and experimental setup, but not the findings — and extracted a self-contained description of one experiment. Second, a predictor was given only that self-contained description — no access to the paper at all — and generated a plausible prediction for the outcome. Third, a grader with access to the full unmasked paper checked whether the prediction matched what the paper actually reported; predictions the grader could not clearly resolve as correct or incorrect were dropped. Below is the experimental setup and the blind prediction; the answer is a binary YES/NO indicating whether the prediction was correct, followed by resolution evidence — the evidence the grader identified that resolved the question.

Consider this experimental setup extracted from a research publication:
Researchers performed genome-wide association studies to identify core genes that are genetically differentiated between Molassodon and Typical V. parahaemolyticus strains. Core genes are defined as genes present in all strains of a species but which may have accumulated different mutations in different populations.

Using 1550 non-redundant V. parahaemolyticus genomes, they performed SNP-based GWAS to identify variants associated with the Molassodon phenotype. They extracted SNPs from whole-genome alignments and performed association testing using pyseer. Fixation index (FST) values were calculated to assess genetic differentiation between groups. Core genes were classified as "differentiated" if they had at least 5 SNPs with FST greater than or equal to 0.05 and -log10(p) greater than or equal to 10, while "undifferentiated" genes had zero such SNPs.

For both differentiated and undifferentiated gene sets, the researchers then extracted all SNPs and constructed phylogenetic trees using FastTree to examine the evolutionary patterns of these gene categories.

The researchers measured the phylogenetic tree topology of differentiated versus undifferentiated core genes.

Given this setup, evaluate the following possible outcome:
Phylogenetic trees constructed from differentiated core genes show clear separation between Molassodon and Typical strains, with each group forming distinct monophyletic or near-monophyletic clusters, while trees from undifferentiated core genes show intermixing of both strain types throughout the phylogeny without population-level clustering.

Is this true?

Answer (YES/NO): NO